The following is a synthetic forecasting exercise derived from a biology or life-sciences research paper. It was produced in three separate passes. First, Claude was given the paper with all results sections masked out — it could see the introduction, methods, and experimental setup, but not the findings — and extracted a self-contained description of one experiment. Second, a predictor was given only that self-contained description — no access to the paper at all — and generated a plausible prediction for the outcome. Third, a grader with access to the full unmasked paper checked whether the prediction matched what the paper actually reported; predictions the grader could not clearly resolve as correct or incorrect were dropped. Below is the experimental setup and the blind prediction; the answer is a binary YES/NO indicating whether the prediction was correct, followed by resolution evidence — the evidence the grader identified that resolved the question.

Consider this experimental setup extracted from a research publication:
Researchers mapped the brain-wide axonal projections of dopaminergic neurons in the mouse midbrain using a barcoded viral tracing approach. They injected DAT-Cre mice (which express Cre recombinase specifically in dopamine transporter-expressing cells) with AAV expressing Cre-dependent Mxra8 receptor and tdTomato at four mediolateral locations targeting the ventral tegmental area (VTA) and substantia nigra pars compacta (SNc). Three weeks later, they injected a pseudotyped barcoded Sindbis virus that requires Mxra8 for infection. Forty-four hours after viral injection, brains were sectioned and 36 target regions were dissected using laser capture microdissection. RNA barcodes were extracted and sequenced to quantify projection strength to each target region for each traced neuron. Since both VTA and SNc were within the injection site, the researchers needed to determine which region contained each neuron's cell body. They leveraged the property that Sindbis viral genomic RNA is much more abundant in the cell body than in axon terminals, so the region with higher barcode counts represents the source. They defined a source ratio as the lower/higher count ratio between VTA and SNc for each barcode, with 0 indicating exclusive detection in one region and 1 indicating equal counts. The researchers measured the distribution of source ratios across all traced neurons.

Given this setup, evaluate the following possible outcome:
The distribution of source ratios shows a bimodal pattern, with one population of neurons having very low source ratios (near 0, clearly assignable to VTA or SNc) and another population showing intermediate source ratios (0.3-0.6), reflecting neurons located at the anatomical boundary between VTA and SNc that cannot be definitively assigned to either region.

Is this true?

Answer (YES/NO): NO